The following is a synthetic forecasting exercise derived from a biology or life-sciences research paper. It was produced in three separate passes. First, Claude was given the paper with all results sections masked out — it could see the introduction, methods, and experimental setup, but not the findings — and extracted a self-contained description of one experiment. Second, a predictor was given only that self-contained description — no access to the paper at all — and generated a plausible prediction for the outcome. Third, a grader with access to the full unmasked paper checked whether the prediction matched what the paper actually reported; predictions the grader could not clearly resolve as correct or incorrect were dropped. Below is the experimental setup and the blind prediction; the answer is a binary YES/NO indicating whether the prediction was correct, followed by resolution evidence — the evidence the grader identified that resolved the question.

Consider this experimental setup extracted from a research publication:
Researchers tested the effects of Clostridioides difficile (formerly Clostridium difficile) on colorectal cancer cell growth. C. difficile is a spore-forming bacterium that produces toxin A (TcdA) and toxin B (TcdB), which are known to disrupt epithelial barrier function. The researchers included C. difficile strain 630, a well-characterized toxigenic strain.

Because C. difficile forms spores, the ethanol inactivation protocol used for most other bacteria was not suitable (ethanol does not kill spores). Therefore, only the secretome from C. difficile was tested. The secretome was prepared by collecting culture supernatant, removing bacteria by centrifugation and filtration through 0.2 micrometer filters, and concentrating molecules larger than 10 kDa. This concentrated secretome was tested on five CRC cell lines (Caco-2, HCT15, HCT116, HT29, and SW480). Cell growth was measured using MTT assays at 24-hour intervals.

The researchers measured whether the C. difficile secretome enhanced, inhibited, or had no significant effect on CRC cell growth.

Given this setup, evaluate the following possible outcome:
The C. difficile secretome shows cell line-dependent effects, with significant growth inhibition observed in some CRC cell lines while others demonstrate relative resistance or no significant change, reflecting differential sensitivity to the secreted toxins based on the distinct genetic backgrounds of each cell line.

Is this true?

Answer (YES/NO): NO